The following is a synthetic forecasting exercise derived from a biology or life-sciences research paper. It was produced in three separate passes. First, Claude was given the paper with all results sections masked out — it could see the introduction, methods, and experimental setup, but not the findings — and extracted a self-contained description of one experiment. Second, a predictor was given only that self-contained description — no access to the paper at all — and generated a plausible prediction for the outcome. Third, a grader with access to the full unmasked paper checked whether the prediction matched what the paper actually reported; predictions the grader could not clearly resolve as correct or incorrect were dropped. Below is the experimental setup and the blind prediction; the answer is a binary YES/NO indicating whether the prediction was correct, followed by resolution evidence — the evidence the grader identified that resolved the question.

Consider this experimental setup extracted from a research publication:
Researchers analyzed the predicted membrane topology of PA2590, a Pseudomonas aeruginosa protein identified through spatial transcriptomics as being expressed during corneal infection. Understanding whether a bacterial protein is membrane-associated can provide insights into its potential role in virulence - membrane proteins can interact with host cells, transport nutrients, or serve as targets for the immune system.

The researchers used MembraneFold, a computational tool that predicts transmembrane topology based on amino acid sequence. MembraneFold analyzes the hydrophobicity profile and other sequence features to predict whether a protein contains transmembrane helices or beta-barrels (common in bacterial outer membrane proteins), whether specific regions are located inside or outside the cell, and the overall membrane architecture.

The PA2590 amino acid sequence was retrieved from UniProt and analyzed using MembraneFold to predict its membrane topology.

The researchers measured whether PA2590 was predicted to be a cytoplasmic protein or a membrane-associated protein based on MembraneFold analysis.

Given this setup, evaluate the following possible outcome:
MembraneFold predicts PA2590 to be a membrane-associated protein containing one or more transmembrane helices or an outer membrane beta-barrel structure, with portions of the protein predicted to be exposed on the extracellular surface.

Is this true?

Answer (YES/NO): YES